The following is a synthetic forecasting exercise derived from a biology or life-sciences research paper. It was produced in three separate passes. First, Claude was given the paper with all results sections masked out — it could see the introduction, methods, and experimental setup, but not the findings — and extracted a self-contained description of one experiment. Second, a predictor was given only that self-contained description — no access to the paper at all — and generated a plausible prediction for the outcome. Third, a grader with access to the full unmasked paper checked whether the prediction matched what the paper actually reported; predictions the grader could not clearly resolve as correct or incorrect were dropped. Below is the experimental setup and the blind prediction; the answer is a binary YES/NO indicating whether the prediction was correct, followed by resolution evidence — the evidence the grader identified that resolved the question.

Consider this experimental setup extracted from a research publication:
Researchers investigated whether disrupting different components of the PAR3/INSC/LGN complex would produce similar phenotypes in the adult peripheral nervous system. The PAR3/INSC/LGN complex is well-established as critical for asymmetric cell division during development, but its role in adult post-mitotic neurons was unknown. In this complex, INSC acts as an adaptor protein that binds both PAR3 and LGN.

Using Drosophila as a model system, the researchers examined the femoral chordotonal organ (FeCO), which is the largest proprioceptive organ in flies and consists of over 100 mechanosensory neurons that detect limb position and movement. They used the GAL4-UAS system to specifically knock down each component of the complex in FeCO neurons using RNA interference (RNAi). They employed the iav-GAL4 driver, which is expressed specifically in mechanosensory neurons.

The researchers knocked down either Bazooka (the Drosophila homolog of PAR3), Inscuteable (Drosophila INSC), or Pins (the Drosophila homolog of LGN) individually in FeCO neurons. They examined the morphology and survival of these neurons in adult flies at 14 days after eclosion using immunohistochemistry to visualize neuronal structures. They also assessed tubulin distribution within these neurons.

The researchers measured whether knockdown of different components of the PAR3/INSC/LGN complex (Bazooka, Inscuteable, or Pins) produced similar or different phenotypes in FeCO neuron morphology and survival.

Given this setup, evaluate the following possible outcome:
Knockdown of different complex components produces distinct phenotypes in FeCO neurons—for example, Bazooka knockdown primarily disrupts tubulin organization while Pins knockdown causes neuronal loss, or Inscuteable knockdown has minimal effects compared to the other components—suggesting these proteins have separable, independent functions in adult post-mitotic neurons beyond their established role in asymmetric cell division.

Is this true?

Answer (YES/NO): NO